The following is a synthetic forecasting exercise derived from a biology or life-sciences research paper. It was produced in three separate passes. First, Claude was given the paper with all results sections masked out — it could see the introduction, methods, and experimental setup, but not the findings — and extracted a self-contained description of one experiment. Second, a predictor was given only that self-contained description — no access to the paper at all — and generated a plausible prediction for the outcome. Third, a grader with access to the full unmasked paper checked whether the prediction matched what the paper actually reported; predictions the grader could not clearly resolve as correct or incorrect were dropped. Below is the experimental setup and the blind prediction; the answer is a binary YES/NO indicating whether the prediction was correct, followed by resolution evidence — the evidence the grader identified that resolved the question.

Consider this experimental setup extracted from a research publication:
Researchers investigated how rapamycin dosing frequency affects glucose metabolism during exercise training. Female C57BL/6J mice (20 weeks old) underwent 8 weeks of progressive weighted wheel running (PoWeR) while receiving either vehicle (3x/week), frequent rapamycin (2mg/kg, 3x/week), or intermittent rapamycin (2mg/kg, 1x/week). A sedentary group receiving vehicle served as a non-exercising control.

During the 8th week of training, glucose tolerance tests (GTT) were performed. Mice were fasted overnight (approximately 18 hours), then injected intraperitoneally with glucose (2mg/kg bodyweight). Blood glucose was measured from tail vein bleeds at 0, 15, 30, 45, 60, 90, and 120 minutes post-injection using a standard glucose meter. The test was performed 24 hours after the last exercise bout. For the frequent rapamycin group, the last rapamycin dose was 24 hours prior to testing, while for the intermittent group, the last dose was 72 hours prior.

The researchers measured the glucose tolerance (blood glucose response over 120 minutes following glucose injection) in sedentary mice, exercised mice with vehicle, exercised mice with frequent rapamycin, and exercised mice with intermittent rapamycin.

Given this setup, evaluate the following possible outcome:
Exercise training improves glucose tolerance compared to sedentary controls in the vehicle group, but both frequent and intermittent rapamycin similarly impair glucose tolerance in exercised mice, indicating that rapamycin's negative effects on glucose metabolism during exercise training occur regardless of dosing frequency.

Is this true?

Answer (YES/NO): NO